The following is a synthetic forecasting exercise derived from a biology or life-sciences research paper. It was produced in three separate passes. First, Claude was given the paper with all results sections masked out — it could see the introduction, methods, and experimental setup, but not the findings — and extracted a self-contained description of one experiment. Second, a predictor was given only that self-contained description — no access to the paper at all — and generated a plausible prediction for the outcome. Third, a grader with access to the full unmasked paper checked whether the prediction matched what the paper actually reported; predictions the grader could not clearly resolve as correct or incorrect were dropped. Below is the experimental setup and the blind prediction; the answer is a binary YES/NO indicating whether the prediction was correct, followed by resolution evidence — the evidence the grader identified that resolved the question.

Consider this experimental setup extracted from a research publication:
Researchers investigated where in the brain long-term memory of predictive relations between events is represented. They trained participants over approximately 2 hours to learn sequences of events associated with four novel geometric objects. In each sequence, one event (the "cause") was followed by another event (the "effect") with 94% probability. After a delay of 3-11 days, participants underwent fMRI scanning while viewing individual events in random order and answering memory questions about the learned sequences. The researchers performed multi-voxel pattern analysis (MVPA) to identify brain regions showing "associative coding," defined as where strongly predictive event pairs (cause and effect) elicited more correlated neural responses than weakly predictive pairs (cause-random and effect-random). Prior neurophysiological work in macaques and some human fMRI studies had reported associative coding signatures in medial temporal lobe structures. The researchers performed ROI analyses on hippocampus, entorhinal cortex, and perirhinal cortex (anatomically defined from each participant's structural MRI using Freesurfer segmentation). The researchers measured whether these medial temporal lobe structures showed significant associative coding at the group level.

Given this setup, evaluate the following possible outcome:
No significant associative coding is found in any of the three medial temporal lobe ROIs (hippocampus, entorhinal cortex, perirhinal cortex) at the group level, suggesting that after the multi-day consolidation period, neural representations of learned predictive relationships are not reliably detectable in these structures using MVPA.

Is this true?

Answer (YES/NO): YES